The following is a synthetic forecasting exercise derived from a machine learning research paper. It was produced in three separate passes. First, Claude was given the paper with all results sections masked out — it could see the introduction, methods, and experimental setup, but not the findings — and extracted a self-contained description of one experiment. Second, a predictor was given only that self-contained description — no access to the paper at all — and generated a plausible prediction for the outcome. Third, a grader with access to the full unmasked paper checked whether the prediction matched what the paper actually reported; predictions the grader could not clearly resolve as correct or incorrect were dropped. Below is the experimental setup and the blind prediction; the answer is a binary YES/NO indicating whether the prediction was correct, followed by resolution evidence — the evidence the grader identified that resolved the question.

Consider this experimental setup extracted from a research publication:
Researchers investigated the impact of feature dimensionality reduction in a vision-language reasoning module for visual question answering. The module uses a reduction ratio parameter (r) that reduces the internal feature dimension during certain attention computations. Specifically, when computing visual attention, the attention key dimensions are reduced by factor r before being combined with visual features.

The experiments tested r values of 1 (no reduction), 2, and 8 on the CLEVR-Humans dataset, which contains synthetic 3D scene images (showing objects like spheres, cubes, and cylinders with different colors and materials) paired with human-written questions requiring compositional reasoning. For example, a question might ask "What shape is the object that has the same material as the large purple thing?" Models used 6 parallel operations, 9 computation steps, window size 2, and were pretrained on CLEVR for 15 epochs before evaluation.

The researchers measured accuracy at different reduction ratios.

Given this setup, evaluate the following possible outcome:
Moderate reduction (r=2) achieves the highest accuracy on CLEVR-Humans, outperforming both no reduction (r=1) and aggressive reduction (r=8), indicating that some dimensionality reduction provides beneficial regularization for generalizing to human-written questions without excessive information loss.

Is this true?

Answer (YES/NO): NO